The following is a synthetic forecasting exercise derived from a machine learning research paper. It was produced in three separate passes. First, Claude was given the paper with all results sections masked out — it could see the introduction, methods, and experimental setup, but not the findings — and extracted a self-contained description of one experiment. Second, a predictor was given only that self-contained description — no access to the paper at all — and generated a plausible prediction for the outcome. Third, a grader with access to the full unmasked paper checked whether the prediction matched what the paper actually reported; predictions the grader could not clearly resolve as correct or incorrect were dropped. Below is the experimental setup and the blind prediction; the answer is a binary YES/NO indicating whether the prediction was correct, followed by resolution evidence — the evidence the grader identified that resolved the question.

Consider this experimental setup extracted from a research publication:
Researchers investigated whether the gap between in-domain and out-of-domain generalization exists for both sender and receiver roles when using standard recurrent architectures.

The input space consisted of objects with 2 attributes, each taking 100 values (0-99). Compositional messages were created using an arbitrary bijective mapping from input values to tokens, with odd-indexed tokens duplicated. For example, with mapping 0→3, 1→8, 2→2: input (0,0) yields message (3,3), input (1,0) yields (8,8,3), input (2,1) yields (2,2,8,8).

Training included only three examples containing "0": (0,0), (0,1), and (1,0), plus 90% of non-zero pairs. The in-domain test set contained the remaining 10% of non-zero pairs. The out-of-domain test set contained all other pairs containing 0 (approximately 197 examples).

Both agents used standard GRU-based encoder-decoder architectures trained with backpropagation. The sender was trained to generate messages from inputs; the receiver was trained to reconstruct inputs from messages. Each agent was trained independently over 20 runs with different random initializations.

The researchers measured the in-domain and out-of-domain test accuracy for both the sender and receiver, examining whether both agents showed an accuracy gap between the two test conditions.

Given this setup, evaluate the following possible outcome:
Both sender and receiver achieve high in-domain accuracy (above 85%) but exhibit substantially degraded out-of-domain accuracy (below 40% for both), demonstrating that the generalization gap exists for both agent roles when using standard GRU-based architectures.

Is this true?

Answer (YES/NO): NO